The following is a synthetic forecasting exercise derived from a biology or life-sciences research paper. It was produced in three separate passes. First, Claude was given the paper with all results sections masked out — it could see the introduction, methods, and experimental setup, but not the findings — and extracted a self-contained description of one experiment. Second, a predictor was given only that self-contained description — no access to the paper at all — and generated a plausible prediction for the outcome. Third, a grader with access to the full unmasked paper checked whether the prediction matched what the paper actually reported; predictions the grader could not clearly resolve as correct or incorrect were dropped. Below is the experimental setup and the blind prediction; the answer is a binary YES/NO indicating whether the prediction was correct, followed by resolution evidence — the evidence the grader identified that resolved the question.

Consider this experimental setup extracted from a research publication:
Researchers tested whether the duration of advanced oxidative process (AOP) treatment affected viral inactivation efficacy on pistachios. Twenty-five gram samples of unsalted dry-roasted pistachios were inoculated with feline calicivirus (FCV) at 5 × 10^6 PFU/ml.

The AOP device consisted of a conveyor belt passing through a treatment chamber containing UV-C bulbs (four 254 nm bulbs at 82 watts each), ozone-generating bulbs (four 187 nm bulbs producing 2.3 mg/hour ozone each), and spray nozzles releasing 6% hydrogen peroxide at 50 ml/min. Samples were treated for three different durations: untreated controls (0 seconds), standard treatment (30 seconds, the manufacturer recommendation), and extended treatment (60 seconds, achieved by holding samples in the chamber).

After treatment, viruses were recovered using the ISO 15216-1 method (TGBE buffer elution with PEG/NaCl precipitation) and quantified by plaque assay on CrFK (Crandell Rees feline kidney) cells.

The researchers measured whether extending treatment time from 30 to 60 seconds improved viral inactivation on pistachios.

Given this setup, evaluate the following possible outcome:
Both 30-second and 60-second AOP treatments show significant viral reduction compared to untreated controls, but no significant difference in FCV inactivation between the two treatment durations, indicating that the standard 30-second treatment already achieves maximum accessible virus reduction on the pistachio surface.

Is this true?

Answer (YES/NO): YES